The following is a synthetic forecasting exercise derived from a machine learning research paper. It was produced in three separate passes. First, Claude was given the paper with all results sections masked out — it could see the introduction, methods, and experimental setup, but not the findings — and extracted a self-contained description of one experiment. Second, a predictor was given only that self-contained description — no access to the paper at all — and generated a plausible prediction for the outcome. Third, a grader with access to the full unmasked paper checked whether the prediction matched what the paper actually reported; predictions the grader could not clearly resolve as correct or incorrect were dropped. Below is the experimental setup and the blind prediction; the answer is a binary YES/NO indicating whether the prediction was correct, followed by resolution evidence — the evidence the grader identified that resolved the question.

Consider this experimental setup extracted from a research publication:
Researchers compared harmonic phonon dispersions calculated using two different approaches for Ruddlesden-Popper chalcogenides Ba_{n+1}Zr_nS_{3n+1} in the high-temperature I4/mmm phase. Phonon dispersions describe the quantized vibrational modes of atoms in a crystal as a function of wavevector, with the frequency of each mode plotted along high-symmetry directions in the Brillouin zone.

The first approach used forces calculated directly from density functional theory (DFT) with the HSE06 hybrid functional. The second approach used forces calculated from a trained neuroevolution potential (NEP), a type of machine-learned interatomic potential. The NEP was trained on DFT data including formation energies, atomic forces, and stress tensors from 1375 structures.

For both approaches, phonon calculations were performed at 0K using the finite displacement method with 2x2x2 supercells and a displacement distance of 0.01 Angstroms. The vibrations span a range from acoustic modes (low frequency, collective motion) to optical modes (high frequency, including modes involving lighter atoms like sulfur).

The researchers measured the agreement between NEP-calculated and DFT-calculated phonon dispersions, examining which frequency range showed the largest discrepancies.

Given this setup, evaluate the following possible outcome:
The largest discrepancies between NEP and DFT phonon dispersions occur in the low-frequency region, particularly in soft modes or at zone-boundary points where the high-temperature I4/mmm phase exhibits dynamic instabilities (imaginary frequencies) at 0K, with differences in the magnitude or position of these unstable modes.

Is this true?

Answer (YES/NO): NO